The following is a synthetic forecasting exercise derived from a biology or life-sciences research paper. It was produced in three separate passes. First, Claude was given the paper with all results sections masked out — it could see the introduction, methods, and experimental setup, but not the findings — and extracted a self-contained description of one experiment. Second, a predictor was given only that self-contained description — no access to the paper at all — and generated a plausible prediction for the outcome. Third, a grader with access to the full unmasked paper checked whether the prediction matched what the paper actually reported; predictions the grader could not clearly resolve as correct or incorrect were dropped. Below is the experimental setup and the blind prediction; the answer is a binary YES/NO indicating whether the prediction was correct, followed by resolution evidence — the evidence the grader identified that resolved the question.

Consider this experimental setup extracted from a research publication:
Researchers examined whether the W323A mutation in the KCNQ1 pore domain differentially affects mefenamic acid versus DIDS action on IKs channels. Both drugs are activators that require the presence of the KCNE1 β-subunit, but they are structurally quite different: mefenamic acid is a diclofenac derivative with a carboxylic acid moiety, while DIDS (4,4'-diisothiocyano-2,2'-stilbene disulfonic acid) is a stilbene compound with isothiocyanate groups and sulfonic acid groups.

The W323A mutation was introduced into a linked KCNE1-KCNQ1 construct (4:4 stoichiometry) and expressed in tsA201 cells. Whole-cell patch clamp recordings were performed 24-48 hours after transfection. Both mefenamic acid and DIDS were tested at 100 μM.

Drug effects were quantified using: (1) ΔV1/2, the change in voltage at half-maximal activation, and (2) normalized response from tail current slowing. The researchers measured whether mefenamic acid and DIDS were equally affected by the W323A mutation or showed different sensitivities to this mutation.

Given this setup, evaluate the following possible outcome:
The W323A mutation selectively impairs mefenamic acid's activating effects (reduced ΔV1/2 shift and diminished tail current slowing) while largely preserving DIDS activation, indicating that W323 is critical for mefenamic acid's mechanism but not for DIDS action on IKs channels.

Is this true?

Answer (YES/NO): NO